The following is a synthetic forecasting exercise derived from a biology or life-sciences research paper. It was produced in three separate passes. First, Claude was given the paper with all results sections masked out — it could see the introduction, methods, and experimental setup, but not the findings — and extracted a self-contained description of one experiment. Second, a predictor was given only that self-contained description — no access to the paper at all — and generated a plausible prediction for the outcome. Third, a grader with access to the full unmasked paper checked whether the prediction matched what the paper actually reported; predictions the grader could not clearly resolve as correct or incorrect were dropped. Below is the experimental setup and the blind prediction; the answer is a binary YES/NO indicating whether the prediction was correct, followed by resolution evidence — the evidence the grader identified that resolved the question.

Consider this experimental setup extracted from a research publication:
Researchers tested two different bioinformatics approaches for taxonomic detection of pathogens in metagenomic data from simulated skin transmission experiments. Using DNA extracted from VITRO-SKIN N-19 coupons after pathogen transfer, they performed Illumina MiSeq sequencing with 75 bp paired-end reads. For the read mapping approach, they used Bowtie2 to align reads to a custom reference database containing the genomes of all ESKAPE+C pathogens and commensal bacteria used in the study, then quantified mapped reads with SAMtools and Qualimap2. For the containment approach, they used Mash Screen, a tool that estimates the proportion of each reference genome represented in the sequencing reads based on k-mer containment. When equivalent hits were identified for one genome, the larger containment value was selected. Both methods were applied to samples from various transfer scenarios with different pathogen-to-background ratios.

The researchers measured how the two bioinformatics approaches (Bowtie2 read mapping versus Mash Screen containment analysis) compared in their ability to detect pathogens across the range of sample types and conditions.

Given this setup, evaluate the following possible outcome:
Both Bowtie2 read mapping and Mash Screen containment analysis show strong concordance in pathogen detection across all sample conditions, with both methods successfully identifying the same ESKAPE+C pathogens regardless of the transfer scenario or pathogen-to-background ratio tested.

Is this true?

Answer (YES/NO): NO